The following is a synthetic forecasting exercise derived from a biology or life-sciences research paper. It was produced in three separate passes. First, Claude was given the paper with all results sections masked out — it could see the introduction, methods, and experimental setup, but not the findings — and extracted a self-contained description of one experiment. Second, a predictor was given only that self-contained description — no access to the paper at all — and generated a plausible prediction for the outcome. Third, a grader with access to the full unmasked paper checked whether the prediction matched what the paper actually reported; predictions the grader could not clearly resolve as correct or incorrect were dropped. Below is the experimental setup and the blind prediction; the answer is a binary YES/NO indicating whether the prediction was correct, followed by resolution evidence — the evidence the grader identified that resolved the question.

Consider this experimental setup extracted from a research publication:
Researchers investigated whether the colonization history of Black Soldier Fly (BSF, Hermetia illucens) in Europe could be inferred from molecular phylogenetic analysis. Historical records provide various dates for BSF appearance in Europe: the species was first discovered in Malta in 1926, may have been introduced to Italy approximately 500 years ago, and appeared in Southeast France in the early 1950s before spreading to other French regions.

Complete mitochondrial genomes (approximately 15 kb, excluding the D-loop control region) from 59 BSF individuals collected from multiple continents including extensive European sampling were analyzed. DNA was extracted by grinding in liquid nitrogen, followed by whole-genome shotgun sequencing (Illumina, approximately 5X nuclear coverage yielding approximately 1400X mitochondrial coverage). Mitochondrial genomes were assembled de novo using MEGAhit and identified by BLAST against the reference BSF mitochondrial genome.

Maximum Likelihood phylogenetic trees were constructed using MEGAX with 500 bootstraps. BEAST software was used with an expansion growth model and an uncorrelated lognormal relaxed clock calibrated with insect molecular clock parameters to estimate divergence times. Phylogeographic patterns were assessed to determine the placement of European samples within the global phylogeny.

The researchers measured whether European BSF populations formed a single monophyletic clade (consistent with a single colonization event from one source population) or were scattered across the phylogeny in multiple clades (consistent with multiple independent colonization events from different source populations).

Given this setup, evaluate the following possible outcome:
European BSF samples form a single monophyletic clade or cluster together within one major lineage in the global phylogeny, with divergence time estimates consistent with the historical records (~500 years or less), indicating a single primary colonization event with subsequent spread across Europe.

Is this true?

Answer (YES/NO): NO